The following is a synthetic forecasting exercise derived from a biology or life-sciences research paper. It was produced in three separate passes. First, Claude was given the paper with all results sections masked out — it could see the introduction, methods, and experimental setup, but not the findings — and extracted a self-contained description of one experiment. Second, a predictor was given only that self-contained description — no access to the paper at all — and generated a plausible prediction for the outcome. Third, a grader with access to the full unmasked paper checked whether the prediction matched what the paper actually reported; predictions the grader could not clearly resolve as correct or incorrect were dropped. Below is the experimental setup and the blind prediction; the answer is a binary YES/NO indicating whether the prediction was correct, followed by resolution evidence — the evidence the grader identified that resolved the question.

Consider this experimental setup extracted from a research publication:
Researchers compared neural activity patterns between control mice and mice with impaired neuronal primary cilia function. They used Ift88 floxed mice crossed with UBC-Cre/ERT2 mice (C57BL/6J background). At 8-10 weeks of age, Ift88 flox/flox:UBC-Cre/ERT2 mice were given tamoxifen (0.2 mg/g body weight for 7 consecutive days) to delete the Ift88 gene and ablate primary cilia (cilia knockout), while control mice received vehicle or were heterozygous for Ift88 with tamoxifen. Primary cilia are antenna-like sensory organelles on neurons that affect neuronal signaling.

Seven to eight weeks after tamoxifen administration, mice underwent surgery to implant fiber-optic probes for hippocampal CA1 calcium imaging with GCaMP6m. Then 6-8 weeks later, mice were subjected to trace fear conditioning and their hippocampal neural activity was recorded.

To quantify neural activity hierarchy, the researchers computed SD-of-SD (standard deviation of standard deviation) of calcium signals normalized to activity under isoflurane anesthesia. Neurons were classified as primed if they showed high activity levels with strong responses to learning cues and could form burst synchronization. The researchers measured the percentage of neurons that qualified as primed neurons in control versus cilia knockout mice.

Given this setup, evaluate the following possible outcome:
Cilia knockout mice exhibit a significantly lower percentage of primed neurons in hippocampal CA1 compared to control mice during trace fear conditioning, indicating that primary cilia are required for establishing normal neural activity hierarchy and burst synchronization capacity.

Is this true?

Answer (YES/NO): YES